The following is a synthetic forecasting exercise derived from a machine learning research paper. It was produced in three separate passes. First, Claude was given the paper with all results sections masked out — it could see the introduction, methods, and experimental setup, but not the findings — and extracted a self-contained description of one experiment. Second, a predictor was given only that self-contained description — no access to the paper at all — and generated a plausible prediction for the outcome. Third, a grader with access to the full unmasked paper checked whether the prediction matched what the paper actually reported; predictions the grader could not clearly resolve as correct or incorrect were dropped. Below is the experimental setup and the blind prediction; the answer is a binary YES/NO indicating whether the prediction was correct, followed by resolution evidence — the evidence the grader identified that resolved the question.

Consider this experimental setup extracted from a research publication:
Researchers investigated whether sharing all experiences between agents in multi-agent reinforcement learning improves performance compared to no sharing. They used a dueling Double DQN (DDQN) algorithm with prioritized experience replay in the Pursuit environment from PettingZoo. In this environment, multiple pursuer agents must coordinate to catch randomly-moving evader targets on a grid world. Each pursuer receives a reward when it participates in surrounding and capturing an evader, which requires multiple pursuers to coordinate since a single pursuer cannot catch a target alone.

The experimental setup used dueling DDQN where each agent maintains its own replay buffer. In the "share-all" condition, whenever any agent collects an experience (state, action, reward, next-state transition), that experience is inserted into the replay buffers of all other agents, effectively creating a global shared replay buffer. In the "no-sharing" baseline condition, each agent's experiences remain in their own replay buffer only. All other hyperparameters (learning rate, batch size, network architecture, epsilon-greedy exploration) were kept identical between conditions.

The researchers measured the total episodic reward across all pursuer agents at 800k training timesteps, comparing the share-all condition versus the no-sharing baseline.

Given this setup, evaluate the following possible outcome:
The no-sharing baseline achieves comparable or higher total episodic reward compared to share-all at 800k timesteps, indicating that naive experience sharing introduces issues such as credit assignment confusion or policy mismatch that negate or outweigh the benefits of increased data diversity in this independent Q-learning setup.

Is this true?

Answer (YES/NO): YES